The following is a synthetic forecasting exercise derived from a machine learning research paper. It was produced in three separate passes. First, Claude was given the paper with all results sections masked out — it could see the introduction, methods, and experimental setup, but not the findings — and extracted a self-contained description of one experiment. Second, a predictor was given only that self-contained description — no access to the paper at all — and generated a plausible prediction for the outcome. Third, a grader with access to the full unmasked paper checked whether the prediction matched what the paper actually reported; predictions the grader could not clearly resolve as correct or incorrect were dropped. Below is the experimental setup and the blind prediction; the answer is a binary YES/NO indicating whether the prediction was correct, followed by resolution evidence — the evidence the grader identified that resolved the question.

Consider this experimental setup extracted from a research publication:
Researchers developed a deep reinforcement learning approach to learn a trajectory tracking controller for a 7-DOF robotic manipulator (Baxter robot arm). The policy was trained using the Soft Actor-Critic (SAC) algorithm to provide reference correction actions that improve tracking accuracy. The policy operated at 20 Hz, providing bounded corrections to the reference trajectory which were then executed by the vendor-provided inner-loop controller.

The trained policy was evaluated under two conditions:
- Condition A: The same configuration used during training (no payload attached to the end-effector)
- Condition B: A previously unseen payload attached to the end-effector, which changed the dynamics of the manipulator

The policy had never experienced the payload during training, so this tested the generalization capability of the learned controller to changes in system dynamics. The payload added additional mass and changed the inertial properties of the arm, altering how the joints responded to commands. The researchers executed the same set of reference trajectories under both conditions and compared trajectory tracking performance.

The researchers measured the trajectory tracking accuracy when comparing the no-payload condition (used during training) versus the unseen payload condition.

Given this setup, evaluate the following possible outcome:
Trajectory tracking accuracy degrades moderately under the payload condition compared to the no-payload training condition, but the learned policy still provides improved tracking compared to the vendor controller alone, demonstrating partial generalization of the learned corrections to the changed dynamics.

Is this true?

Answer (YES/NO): YES